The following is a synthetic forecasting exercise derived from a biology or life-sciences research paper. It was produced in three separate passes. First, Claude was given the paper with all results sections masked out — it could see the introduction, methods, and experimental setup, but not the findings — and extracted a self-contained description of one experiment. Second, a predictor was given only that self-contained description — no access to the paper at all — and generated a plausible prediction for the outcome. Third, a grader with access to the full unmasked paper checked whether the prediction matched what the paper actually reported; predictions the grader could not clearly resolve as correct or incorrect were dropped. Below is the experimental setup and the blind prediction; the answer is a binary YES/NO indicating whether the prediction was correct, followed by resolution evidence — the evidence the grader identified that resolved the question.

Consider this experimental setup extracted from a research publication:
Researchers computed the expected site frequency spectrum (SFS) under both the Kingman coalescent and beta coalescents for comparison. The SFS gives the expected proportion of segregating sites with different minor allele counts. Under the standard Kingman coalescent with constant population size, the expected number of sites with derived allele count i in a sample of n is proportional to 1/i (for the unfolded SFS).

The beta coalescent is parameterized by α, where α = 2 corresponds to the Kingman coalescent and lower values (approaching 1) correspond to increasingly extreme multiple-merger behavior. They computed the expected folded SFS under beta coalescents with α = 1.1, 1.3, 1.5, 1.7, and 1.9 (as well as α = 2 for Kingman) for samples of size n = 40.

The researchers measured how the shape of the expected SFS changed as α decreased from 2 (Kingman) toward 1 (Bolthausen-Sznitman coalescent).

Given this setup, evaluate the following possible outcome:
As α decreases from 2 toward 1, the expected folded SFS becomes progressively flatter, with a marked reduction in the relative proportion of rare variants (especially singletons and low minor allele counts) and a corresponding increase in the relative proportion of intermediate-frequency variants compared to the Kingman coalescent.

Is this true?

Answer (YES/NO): NO